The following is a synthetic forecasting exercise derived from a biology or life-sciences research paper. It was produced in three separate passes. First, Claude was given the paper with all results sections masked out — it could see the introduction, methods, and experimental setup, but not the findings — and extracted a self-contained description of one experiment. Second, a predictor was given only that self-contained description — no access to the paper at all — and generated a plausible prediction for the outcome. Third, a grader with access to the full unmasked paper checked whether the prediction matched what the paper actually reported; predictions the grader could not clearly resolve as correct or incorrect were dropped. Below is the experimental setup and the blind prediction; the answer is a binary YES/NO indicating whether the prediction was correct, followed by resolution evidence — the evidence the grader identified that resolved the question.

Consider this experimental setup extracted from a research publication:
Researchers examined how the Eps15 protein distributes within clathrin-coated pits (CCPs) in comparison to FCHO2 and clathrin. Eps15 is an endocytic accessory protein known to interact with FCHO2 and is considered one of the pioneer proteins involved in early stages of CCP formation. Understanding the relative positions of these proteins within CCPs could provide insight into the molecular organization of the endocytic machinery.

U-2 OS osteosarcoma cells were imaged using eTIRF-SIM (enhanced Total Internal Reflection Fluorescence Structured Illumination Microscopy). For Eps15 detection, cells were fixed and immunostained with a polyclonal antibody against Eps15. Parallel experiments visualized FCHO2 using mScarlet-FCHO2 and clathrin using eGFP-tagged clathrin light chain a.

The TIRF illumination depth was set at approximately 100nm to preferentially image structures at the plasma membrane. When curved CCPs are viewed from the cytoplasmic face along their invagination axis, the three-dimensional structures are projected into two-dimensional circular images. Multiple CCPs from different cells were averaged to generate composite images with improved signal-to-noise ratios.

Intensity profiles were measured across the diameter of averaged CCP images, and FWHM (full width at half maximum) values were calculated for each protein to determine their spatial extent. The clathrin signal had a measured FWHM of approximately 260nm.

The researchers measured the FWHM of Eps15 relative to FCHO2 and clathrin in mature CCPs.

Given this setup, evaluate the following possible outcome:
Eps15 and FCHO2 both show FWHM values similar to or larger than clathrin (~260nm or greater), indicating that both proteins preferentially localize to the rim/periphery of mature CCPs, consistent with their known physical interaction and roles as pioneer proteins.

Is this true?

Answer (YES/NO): YES